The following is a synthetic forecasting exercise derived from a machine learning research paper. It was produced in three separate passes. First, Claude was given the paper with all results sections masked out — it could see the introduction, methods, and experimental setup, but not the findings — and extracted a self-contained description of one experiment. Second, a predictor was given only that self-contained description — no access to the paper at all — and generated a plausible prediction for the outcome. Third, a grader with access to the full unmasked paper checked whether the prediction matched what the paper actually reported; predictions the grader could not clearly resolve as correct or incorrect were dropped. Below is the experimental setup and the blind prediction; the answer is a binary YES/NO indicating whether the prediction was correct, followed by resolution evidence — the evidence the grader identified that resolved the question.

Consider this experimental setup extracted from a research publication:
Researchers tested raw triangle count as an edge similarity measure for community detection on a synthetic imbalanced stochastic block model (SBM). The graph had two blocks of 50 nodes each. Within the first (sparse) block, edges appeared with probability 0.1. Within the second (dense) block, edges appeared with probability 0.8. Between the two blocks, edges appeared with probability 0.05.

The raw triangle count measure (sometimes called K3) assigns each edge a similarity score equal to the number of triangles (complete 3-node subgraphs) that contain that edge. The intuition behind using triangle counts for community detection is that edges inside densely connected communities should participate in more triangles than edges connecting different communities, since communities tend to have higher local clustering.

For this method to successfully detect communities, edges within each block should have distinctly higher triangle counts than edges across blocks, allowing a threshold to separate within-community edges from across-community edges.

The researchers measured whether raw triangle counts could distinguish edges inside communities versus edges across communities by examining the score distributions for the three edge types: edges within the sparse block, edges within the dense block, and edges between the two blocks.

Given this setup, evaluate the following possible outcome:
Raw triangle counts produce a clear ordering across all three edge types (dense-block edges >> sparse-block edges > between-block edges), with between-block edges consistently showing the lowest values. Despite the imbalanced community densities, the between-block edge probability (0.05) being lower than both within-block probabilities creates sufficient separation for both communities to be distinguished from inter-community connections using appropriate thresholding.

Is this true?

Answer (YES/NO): NO